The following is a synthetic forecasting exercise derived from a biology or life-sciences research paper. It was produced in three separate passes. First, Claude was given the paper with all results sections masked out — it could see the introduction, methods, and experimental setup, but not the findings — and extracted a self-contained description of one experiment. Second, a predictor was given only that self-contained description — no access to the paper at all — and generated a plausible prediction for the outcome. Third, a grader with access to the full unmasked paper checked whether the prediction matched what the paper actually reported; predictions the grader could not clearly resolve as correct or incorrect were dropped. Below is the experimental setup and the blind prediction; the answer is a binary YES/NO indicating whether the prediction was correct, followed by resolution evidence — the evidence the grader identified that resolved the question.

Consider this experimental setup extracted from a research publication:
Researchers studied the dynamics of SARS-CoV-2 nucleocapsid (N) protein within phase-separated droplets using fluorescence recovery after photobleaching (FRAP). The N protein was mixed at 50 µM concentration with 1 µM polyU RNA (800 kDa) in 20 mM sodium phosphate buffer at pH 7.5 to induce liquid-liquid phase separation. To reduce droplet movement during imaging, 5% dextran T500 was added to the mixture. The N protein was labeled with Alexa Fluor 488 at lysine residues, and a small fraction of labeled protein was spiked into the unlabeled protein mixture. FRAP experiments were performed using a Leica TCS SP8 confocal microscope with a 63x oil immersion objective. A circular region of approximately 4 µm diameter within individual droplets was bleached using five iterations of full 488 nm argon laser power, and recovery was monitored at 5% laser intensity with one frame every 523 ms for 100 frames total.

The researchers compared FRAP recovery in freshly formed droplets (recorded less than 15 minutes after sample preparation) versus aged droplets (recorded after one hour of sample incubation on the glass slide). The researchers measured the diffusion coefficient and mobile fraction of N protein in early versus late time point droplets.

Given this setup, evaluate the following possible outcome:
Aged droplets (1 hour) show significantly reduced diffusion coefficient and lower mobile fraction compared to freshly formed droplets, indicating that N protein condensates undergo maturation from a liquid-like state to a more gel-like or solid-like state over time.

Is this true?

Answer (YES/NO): NO